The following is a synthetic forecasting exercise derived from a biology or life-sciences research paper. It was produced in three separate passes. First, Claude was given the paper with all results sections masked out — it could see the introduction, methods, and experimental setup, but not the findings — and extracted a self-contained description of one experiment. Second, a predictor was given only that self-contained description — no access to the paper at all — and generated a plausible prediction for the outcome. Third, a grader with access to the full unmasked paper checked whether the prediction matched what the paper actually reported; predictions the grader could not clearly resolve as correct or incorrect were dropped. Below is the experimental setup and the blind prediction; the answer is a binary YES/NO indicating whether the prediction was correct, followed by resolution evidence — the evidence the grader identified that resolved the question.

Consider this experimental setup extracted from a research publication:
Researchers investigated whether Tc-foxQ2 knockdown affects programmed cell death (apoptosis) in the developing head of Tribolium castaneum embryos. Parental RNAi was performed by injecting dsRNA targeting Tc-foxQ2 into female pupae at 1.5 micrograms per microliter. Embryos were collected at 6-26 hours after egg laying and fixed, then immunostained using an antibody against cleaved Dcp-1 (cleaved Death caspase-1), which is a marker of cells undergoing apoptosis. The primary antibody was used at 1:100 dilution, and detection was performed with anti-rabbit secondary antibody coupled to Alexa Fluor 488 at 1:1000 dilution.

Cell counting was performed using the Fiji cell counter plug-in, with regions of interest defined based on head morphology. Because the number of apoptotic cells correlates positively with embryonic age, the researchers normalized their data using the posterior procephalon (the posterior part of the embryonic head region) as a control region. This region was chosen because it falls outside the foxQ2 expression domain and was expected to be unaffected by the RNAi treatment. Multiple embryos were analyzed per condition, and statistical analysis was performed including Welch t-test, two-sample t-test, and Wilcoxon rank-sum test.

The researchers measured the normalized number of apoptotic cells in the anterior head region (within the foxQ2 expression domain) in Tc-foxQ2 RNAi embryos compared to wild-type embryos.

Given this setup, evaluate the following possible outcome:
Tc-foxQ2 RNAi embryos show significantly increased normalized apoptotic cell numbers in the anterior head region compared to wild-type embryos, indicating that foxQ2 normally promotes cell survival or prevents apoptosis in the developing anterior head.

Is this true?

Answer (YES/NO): YES